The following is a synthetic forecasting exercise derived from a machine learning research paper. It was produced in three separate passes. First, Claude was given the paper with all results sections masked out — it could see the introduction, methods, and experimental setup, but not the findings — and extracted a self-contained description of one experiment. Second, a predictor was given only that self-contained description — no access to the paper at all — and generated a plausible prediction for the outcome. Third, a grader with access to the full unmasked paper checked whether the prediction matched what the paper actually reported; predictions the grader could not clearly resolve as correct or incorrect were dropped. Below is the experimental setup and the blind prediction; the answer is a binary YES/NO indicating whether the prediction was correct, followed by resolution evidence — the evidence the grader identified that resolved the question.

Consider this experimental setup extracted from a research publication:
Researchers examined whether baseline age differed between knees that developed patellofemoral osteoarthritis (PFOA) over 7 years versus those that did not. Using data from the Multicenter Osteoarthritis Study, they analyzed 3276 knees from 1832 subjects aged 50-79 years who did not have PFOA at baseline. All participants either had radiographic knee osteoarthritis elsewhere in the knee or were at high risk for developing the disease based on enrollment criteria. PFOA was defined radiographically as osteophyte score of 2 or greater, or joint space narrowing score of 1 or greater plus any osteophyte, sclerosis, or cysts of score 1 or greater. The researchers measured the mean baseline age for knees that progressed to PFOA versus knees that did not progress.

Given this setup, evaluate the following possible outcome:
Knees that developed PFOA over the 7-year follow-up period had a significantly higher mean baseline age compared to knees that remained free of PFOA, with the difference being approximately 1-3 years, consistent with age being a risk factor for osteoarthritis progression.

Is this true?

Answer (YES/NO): NO